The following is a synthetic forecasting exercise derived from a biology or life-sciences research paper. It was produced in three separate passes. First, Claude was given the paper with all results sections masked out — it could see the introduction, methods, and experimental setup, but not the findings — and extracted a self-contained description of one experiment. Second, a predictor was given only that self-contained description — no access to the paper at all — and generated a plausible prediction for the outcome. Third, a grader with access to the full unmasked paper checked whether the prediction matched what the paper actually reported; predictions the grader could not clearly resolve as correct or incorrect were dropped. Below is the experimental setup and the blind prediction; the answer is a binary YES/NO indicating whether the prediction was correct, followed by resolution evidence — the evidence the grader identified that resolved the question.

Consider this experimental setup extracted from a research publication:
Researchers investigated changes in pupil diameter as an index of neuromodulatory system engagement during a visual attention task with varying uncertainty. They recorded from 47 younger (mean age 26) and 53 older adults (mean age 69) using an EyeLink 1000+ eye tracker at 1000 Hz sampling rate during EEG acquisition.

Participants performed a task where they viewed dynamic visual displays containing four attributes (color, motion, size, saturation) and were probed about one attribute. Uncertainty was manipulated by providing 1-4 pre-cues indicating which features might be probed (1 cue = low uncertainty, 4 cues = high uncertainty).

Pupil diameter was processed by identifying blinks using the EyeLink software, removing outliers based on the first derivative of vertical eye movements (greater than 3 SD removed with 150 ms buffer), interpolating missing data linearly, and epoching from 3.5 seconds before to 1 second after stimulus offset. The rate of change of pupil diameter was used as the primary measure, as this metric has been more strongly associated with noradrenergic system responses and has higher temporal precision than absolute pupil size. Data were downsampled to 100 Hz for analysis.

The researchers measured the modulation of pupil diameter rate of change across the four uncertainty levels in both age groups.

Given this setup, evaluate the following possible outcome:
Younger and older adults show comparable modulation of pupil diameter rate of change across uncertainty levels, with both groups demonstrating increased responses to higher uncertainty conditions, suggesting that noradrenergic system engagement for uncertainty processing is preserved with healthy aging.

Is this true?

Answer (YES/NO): NO